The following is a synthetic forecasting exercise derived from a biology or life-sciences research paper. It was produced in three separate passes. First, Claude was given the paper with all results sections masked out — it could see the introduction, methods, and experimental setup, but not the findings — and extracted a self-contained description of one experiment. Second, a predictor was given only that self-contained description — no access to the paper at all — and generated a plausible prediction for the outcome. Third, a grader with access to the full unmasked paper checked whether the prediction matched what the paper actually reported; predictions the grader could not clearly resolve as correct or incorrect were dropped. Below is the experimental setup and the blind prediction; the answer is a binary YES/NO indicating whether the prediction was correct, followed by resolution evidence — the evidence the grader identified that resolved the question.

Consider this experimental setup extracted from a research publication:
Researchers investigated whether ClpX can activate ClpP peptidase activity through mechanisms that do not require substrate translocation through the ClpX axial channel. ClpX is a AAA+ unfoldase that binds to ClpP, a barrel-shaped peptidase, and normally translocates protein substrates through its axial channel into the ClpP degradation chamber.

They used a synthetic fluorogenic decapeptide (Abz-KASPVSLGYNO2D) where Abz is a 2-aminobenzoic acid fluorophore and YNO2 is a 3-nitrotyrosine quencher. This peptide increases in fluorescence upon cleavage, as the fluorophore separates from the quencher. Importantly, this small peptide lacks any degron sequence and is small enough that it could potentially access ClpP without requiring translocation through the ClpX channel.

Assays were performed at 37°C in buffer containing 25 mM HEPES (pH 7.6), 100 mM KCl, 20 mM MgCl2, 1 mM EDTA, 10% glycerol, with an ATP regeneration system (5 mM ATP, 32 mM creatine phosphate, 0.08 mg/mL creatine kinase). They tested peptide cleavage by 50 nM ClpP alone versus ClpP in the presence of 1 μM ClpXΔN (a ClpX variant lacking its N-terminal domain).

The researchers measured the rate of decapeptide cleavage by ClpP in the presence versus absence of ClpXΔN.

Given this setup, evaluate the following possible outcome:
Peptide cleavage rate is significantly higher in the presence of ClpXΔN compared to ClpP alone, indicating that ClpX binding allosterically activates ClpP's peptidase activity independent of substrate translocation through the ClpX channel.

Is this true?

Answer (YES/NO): YES